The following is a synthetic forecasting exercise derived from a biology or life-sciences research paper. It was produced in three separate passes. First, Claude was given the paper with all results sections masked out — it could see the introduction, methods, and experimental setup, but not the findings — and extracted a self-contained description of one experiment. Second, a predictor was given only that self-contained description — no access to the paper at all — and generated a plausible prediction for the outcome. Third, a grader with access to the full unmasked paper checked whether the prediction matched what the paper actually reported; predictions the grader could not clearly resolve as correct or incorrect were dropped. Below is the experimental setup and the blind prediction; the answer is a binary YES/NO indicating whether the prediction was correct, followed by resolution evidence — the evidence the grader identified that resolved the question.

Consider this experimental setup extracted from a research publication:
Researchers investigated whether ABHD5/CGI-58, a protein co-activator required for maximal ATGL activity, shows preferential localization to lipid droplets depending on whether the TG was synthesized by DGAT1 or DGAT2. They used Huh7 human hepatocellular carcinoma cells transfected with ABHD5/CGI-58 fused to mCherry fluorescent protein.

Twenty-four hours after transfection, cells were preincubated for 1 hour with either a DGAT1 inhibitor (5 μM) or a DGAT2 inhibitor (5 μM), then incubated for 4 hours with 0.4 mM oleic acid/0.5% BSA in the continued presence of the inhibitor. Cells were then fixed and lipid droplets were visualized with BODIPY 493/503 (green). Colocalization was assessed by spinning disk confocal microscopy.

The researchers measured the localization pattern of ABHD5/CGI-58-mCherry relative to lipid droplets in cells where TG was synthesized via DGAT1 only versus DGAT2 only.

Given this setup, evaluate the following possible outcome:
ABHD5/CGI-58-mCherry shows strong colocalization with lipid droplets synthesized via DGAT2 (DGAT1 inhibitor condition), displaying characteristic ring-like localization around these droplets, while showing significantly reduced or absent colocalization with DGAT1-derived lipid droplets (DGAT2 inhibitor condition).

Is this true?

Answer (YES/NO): NO